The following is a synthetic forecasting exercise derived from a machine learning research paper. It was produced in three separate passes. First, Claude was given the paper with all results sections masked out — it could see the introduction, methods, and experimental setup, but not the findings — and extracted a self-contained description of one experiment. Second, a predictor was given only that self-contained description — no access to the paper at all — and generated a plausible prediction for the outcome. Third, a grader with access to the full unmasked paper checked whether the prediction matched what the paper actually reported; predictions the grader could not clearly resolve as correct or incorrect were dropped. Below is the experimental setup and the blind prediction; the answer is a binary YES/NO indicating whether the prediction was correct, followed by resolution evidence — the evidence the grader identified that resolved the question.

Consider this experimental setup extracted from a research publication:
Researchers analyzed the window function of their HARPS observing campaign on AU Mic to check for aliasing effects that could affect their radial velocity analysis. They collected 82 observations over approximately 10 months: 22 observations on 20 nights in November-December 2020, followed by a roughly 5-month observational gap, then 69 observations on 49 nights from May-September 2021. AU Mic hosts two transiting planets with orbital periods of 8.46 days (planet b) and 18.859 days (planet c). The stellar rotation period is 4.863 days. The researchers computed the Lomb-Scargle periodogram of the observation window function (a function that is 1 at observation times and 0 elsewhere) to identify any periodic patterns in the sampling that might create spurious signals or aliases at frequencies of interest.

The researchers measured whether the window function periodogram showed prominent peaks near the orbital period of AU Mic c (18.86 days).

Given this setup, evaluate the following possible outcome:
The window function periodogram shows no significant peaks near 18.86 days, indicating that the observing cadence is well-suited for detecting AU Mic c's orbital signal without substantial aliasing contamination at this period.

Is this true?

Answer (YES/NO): YES